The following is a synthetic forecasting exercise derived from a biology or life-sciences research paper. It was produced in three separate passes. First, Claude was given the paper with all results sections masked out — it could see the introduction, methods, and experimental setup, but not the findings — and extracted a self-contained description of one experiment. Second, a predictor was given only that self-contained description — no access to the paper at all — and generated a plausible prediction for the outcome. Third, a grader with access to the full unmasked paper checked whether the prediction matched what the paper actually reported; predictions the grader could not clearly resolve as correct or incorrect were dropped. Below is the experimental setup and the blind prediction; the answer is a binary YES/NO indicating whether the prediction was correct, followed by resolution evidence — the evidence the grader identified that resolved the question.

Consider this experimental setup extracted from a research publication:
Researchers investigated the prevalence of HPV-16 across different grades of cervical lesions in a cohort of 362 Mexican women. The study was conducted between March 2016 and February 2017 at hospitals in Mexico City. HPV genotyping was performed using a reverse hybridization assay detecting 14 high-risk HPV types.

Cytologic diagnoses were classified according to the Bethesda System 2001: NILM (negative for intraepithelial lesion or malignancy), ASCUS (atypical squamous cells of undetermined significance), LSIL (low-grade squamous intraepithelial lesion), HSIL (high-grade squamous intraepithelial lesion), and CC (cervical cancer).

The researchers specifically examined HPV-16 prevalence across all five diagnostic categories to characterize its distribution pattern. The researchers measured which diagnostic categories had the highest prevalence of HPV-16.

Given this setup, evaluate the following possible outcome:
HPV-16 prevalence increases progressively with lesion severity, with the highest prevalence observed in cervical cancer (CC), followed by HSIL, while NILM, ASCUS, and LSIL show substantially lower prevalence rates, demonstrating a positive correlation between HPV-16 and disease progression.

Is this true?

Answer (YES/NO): NO